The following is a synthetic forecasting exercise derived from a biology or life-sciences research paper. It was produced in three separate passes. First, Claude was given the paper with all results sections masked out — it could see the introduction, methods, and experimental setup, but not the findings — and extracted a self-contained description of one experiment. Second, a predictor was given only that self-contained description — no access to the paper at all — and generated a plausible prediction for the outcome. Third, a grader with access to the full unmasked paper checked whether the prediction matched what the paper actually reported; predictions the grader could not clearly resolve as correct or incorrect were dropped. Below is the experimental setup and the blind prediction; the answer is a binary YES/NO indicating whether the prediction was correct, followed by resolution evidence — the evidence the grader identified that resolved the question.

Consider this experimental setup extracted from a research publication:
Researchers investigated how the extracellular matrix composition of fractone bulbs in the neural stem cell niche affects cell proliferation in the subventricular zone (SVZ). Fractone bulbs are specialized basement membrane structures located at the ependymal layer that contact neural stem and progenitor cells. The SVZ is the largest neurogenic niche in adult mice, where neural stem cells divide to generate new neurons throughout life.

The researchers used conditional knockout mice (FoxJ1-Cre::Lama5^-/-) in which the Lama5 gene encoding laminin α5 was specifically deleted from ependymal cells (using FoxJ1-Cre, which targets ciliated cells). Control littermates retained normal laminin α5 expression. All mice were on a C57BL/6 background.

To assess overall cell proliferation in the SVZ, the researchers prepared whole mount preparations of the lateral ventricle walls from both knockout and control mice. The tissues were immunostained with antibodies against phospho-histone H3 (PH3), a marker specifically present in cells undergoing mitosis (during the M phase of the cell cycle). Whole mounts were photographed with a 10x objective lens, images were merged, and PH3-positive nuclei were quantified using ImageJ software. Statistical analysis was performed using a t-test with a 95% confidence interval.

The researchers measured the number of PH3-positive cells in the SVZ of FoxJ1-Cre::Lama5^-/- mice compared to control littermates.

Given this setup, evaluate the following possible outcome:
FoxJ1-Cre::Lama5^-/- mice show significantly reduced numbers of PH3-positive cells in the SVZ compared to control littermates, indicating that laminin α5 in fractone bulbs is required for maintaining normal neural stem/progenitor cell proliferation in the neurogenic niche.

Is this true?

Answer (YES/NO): NO